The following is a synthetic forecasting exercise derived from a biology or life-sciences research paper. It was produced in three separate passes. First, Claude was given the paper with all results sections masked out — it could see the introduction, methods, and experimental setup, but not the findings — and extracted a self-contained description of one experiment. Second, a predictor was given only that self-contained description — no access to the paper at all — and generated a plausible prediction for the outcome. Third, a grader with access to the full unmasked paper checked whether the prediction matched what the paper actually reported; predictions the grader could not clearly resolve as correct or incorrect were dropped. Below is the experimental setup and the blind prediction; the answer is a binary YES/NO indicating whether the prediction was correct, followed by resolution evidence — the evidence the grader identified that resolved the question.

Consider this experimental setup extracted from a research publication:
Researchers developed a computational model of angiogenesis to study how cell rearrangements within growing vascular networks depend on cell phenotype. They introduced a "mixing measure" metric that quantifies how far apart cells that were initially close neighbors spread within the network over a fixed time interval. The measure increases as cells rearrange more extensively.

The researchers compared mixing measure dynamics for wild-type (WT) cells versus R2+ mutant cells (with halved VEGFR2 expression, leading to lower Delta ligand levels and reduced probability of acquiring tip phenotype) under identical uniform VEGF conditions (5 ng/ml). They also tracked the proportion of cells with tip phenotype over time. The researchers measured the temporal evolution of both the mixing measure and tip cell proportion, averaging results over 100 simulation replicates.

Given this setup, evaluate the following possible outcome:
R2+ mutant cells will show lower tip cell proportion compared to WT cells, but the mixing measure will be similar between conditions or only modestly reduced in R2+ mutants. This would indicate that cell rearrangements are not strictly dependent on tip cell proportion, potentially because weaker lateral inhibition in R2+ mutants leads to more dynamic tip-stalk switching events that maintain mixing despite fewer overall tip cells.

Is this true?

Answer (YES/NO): NO